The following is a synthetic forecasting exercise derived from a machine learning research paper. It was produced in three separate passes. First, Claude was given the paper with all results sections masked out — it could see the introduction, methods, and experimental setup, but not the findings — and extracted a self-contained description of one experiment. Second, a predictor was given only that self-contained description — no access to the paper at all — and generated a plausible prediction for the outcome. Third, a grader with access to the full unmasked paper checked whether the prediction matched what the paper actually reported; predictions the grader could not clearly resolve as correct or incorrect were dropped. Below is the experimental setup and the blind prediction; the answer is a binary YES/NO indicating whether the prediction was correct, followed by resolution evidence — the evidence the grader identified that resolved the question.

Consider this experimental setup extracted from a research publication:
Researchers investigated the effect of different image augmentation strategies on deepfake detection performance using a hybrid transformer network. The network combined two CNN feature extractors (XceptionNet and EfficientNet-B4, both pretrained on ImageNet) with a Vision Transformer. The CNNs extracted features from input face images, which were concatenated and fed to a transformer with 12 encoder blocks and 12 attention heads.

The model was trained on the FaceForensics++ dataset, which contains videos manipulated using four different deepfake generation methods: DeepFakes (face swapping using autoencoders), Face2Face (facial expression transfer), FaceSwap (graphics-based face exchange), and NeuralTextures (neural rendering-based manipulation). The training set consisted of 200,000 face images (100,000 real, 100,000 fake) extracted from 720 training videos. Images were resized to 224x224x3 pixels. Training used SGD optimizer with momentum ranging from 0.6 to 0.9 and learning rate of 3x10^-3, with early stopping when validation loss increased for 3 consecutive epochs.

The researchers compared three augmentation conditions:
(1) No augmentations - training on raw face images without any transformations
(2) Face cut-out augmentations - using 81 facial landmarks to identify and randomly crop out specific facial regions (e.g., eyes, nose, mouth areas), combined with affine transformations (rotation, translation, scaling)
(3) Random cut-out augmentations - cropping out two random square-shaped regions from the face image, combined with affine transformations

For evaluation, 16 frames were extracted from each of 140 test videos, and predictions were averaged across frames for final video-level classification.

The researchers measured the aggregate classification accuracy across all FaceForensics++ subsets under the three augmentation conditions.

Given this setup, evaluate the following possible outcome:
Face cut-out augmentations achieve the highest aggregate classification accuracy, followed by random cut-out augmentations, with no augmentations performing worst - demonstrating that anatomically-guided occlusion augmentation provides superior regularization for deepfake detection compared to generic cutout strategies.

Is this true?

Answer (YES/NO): NO